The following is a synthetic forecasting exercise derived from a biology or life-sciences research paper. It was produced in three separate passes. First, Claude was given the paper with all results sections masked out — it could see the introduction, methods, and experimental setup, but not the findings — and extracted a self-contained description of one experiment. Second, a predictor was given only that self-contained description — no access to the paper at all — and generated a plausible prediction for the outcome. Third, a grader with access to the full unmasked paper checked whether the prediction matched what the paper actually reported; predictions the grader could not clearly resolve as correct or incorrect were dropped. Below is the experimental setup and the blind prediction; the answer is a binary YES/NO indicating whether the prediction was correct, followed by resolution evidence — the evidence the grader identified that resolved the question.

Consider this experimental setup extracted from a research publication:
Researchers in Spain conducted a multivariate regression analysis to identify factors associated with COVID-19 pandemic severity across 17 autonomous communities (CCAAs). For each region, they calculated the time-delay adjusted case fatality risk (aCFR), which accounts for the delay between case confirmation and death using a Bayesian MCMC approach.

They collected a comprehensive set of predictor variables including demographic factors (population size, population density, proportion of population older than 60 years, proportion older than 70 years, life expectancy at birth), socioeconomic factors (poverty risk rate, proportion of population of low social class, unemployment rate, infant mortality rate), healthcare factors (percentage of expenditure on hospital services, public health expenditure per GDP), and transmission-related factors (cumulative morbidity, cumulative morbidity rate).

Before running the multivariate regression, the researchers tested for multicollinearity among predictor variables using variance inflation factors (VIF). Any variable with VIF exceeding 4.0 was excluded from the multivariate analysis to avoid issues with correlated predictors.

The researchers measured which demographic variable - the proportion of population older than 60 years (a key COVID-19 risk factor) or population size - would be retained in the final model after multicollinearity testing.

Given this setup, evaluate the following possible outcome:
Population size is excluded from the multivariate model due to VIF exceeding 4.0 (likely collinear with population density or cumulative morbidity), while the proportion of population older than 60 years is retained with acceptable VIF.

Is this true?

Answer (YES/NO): NO